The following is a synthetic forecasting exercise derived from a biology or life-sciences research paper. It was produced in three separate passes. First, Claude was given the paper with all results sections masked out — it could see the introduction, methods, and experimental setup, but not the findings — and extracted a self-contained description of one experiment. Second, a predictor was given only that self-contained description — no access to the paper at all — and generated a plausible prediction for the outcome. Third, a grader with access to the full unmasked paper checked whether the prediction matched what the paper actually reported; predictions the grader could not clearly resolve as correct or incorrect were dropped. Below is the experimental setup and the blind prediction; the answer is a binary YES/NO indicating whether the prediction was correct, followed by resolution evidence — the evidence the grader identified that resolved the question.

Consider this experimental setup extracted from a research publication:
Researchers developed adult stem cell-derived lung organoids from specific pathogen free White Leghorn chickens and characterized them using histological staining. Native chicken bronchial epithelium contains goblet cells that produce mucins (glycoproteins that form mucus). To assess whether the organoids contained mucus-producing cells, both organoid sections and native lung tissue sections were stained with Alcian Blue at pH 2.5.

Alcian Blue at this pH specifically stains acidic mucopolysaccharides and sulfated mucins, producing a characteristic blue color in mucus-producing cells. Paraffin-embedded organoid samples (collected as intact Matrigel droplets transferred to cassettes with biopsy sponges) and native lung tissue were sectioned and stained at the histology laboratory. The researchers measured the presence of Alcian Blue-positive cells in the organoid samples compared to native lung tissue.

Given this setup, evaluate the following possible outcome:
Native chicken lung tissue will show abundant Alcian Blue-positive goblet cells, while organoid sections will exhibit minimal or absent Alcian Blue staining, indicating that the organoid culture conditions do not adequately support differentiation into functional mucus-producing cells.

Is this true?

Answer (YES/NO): NO